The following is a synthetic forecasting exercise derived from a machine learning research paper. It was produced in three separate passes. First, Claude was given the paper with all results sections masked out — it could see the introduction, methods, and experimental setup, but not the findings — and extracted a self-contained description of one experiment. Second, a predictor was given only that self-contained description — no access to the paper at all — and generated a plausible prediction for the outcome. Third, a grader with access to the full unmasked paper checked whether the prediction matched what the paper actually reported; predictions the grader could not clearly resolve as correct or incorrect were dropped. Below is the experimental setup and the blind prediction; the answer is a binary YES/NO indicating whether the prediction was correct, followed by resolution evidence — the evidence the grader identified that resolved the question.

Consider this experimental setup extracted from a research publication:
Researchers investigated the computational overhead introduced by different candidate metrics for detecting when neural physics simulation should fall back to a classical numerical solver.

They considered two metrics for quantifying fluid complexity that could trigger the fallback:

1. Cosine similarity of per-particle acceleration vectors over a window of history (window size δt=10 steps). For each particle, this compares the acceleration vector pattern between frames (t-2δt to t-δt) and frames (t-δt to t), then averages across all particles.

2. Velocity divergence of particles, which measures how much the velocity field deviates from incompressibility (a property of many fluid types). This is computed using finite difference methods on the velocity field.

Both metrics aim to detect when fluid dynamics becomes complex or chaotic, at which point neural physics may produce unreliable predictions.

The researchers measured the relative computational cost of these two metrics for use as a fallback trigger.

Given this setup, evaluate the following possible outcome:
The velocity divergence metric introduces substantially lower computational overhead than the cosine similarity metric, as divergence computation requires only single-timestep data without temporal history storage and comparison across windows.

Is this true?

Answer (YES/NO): NO